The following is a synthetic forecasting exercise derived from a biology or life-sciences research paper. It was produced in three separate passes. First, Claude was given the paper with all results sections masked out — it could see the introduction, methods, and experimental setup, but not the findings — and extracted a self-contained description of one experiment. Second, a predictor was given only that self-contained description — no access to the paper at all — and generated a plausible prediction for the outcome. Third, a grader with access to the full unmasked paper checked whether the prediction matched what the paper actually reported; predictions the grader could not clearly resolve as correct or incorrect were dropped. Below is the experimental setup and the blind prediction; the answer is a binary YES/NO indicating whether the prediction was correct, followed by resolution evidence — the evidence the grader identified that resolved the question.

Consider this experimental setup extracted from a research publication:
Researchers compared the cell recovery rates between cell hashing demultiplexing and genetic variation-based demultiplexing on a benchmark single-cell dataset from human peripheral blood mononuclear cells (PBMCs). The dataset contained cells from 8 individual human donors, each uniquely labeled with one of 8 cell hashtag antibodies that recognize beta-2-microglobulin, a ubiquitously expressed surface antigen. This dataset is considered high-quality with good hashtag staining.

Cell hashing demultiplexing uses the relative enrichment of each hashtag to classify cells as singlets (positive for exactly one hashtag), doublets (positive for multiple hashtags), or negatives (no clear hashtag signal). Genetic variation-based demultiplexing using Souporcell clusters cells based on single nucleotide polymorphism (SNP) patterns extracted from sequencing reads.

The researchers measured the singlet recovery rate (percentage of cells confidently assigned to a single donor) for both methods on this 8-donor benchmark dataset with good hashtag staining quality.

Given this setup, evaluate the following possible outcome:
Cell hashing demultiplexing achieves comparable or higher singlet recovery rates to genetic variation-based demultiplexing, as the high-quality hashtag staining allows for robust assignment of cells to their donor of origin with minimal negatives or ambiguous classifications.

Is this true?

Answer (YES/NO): NO